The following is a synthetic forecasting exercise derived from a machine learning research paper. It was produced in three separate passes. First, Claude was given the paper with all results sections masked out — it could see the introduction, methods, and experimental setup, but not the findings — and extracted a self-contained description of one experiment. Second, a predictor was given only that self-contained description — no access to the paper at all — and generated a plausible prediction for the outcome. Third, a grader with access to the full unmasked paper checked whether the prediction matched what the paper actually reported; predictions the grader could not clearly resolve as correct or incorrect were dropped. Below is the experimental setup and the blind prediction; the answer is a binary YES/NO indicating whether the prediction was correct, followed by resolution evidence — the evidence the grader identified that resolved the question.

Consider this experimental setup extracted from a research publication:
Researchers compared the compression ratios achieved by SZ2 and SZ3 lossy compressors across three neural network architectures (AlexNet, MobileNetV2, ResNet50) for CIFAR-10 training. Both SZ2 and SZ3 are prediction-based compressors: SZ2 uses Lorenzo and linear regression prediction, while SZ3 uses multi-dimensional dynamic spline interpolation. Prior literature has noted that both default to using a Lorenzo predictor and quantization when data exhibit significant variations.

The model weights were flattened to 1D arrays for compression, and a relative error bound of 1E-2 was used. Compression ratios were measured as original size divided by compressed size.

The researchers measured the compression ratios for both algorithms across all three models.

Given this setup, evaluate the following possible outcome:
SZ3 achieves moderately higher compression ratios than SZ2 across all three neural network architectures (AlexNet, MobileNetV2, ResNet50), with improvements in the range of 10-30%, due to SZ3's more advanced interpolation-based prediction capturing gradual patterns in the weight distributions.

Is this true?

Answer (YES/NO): NO